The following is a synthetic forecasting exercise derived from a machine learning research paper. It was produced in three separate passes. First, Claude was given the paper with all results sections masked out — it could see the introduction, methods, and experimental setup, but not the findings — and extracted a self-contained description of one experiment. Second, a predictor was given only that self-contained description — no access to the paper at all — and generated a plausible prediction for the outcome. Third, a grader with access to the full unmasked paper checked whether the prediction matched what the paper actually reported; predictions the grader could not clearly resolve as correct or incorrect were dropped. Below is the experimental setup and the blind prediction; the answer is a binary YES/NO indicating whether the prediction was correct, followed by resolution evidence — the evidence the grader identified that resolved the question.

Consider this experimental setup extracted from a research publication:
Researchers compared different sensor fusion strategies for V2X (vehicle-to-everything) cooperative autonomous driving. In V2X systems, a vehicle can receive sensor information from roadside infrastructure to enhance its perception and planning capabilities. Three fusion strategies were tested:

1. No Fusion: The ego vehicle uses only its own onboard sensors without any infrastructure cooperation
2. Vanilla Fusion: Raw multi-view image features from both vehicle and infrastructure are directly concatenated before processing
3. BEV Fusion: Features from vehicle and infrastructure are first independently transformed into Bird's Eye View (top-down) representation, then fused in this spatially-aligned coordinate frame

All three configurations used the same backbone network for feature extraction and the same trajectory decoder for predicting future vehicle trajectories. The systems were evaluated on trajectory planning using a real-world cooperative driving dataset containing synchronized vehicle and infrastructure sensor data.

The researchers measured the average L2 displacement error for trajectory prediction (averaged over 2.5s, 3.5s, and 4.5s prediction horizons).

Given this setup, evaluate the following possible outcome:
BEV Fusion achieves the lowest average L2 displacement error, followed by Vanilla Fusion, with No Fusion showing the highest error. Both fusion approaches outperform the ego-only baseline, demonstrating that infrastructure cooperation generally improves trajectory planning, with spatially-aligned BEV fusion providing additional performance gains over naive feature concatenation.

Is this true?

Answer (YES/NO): NO